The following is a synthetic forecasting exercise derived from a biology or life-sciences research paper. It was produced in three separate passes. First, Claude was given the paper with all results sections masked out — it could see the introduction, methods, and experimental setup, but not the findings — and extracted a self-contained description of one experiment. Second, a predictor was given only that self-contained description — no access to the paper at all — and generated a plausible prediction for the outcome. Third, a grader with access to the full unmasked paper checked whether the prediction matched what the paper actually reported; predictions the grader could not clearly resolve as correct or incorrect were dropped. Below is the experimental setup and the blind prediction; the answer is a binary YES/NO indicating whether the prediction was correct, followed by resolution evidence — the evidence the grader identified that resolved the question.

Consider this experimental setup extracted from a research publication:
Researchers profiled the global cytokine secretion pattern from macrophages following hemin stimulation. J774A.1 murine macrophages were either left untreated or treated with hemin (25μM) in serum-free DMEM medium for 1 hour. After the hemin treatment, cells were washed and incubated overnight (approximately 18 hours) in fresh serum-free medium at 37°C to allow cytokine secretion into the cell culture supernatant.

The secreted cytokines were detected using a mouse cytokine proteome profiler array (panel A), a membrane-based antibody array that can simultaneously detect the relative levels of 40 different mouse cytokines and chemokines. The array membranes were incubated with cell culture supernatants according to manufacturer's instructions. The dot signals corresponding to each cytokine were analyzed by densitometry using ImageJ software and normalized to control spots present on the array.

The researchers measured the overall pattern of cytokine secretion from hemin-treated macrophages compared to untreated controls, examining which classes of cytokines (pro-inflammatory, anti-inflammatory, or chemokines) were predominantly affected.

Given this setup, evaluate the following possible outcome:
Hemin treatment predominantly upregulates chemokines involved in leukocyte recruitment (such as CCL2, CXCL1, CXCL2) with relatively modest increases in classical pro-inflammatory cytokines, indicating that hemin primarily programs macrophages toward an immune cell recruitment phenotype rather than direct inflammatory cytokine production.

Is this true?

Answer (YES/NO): NO